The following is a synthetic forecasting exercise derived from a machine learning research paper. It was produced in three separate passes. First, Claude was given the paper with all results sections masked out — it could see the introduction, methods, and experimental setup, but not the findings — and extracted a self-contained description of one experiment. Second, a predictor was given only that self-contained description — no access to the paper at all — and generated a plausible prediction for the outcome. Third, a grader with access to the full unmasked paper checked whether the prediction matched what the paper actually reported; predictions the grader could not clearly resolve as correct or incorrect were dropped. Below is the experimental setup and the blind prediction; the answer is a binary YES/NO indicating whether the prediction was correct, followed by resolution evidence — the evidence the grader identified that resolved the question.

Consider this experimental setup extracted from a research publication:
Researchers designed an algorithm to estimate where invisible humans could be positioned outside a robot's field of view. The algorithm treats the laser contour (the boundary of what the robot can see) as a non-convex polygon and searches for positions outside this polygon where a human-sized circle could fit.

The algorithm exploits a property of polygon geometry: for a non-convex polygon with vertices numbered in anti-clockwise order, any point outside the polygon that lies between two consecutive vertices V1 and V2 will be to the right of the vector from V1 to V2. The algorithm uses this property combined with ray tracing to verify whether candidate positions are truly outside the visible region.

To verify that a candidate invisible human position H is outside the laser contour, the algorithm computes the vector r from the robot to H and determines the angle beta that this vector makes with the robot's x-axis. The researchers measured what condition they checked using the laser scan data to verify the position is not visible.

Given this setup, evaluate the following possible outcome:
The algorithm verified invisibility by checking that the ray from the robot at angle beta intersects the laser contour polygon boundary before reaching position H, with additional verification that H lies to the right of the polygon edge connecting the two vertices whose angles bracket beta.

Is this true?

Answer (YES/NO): NO